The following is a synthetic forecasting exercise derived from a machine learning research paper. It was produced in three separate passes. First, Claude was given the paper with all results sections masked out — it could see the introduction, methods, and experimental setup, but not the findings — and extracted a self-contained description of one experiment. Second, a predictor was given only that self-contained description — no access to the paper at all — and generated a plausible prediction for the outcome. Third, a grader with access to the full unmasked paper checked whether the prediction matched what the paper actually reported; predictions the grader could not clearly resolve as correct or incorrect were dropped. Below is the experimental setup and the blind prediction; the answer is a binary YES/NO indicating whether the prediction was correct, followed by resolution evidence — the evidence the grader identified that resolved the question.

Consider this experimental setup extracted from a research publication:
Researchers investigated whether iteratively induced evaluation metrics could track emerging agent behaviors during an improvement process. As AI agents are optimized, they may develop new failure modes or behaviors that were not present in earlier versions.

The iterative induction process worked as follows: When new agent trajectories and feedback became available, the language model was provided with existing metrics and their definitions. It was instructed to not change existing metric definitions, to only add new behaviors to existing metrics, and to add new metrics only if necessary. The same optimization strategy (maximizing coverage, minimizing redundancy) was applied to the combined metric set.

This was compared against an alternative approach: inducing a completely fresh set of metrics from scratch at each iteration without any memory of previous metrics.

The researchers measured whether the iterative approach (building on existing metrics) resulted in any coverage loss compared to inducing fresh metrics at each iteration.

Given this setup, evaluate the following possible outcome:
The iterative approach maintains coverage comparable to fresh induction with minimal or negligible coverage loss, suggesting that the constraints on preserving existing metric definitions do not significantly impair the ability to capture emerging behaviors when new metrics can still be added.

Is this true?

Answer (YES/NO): YES